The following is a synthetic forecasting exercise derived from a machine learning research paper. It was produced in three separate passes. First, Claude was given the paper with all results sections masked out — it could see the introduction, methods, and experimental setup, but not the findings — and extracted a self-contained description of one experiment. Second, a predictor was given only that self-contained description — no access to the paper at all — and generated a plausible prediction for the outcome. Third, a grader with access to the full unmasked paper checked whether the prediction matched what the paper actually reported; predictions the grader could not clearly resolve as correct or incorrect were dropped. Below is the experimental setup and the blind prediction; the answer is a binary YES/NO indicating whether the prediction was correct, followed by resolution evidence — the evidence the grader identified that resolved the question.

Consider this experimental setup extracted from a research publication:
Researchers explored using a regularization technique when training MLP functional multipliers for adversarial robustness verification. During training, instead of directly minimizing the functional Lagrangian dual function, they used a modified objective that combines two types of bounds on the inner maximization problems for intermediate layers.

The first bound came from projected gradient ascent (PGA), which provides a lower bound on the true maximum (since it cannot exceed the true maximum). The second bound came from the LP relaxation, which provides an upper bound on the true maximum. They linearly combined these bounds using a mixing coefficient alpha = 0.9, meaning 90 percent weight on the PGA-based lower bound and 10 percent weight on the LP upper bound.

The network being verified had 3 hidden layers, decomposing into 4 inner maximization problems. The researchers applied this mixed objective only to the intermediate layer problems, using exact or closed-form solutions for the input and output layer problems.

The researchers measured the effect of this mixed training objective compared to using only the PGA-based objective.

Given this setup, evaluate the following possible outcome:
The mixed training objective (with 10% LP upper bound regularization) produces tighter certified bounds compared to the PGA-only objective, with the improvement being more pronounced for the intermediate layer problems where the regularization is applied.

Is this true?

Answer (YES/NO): NO